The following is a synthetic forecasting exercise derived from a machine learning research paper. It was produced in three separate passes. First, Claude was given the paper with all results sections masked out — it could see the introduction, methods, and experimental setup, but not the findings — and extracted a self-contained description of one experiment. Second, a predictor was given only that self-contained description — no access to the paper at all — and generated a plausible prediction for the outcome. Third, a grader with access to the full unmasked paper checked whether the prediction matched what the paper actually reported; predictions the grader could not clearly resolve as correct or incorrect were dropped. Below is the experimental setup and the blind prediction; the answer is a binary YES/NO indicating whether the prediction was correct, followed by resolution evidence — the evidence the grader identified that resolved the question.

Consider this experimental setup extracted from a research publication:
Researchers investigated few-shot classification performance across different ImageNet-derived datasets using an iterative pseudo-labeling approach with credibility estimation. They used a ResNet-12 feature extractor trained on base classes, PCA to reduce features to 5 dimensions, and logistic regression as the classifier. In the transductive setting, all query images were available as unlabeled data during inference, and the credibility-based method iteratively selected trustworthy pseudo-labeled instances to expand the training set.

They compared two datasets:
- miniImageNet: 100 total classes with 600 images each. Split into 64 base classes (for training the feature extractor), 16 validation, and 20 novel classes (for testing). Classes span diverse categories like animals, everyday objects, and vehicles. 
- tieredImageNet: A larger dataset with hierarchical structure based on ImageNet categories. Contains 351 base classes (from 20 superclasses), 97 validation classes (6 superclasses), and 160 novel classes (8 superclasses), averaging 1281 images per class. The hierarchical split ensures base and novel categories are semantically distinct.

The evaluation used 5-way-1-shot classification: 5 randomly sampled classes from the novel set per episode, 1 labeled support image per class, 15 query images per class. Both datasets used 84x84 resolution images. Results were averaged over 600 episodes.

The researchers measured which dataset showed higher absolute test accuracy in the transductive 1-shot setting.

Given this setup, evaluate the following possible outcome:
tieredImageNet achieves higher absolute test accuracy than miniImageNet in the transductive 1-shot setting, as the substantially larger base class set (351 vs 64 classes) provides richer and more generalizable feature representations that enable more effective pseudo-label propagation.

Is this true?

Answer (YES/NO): YES